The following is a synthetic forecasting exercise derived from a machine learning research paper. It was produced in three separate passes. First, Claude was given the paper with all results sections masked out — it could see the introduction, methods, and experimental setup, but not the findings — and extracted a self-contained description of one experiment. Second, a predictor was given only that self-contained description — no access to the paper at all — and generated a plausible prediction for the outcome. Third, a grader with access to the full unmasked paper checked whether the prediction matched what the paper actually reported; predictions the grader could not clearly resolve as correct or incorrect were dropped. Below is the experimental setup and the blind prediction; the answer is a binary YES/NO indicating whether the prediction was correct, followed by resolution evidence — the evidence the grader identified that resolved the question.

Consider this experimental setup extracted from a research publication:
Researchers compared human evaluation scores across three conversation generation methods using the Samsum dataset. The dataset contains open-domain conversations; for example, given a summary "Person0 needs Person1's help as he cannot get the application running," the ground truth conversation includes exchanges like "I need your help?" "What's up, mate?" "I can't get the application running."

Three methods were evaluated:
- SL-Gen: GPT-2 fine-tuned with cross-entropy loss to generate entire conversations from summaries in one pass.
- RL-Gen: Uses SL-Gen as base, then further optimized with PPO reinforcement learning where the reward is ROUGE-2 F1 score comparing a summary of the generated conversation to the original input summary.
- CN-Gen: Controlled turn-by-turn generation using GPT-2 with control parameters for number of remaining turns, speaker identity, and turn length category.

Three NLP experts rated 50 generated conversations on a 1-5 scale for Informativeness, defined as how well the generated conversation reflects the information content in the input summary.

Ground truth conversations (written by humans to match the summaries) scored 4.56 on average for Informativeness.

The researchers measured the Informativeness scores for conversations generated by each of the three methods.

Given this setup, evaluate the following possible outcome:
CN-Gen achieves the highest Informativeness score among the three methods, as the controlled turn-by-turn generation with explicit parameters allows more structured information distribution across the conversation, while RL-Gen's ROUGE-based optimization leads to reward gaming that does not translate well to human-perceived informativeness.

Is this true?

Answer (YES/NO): NO